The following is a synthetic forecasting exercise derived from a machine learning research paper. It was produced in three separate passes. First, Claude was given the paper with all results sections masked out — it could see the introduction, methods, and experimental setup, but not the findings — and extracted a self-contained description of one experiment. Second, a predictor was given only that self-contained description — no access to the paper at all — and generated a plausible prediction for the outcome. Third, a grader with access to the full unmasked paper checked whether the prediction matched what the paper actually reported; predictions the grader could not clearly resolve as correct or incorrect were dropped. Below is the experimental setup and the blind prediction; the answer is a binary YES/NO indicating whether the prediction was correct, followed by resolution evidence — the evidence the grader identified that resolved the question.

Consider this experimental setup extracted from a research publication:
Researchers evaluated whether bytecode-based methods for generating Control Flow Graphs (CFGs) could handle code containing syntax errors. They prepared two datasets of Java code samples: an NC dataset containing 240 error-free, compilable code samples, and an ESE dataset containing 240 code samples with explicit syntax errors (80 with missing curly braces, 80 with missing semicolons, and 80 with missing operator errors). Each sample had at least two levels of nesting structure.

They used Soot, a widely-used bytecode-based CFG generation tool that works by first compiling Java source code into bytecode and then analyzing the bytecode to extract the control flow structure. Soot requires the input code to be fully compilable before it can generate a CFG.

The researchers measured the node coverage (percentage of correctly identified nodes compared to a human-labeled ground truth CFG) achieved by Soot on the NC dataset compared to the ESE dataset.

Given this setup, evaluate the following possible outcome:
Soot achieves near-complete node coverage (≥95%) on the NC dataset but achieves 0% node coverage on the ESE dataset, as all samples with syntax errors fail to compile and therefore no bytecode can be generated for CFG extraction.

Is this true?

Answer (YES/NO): YES